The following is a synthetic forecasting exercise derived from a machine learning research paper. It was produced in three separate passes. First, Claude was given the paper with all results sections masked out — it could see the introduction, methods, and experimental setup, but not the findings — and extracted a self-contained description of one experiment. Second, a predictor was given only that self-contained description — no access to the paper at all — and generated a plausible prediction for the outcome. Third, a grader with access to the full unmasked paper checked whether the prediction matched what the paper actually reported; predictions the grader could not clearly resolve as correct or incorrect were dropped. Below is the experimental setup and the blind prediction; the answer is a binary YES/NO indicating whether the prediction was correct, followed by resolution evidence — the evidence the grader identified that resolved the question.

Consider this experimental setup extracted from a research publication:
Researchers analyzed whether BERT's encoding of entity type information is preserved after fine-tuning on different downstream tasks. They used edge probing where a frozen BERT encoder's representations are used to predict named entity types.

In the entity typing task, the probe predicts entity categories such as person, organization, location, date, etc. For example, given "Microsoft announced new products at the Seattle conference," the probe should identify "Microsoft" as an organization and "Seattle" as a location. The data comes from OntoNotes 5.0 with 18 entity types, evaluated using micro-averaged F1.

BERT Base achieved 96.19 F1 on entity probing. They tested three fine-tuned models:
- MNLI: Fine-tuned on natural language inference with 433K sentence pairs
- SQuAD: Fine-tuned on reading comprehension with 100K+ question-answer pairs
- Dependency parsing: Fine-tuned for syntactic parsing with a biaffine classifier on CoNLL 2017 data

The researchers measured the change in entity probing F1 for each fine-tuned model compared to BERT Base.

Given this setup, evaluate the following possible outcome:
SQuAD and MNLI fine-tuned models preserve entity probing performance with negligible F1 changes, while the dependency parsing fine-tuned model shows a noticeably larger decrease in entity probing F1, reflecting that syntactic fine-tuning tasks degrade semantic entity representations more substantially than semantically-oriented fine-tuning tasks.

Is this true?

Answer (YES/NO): NO